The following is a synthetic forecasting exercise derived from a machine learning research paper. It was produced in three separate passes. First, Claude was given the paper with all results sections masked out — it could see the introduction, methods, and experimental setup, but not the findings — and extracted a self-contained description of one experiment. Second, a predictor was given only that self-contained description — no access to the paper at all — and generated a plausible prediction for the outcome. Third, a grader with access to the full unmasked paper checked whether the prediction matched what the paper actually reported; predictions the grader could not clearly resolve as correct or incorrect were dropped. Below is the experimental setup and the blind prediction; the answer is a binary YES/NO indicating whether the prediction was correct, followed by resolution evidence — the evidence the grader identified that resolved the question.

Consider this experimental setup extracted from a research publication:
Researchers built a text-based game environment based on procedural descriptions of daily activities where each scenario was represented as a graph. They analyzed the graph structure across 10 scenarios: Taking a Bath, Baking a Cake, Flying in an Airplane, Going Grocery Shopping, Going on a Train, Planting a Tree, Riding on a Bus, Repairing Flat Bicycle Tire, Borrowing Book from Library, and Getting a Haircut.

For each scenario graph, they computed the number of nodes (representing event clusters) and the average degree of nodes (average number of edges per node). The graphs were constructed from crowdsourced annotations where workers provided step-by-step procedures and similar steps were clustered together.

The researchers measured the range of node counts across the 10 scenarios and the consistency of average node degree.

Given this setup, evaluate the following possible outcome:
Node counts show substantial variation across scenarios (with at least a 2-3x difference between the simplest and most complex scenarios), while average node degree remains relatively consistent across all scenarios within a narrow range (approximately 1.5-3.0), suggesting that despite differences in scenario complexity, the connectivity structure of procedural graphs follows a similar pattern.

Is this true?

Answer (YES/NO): NO